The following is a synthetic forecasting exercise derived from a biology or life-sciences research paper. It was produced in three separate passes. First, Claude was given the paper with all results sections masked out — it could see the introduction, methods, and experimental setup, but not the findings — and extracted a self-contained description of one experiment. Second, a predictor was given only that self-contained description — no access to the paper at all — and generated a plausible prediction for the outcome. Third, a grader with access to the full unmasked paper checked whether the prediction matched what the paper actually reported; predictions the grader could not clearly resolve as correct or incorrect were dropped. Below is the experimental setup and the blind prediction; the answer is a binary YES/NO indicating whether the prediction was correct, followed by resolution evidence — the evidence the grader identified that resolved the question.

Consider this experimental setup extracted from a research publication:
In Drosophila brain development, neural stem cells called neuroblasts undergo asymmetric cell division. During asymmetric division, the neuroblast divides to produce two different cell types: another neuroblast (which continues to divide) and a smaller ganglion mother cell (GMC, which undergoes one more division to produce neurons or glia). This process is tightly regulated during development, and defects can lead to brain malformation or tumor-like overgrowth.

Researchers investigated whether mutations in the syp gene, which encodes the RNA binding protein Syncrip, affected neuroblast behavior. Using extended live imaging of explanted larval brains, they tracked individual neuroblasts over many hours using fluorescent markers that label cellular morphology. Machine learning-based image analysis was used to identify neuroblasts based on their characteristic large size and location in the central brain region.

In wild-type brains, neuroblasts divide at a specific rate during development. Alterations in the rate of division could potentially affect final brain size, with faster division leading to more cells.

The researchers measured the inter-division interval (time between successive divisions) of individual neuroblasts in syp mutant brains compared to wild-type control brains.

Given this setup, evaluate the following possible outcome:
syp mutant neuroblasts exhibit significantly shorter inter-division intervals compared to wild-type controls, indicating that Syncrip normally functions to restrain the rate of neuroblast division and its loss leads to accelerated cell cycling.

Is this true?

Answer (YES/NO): NO